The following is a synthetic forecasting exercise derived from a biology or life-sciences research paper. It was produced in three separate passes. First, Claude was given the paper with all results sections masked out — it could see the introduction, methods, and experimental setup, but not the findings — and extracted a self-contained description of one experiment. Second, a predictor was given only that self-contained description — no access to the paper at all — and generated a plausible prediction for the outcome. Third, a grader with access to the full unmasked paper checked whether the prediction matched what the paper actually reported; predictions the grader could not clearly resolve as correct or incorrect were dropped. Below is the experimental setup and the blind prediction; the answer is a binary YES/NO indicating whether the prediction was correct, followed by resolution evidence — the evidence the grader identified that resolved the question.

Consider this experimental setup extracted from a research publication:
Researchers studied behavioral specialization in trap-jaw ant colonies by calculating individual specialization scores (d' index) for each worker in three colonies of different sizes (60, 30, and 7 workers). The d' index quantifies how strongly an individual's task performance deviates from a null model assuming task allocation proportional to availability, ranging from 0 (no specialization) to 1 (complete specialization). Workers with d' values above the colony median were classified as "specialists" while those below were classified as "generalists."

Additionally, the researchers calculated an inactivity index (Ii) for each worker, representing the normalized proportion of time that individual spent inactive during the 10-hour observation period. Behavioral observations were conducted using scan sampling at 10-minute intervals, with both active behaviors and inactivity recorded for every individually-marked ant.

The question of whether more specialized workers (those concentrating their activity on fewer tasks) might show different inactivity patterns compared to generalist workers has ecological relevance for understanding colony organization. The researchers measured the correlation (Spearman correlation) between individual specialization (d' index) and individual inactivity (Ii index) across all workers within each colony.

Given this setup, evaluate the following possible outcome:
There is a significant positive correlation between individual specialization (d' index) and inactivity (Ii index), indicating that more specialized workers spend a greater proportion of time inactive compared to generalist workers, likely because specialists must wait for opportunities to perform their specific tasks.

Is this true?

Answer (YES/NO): NO